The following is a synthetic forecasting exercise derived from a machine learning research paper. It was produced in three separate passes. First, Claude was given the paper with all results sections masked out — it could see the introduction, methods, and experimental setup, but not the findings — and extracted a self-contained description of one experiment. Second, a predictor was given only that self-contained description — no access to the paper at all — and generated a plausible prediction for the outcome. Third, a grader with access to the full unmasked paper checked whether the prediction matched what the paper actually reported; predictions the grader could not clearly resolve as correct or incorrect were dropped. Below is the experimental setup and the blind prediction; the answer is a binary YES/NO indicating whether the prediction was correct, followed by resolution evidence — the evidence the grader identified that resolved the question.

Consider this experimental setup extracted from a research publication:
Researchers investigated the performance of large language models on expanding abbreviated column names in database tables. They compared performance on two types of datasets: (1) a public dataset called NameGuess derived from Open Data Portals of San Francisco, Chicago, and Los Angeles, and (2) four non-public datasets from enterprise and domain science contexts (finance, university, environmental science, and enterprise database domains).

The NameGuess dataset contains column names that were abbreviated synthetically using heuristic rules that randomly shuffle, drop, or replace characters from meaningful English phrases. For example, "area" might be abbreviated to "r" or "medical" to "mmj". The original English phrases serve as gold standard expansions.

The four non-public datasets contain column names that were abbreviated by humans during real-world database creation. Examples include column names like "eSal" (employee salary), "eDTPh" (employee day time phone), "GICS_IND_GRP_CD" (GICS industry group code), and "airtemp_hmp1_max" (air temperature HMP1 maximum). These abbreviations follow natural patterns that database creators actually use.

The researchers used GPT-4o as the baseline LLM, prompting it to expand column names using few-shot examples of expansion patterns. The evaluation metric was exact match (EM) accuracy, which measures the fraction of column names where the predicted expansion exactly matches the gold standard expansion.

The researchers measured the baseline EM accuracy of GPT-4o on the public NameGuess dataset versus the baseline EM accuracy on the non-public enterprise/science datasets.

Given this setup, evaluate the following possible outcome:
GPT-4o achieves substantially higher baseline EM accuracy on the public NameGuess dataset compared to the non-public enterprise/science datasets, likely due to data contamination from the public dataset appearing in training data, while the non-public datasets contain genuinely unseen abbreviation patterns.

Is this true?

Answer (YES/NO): YES